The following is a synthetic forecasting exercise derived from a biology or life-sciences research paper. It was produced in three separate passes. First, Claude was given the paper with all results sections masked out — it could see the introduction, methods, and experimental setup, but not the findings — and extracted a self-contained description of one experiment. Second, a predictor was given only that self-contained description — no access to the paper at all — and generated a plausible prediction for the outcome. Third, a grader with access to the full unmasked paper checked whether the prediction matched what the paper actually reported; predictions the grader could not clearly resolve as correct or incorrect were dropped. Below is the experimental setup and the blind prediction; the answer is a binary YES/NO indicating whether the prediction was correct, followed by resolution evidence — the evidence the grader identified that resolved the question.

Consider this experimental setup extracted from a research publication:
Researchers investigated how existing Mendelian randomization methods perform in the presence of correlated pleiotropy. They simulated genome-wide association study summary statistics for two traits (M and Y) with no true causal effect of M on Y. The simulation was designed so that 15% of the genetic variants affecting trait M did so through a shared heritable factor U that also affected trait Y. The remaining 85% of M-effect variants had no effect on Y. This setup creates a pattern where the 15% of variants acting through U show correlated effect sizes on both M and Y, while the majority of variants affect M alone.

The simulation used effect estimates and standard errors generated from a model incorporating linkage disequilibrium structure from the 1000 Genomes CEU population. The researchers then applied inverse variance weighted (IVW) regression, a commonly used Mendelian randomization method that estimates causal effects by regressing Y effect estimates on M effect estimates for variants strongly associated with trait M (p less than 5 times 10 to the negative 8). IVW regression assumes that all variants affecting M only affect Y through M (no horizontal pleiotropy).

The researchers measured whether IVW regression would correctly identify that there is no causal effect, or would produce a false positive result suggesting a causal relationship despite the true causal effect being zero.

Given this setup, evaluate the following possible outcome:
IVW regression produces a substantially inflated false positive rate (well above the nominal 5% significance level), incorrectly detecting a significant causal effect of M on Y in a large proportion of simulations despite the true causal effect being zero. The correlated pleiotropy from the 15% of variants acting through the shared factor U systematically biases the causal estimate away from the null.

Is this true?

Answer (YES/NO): YES